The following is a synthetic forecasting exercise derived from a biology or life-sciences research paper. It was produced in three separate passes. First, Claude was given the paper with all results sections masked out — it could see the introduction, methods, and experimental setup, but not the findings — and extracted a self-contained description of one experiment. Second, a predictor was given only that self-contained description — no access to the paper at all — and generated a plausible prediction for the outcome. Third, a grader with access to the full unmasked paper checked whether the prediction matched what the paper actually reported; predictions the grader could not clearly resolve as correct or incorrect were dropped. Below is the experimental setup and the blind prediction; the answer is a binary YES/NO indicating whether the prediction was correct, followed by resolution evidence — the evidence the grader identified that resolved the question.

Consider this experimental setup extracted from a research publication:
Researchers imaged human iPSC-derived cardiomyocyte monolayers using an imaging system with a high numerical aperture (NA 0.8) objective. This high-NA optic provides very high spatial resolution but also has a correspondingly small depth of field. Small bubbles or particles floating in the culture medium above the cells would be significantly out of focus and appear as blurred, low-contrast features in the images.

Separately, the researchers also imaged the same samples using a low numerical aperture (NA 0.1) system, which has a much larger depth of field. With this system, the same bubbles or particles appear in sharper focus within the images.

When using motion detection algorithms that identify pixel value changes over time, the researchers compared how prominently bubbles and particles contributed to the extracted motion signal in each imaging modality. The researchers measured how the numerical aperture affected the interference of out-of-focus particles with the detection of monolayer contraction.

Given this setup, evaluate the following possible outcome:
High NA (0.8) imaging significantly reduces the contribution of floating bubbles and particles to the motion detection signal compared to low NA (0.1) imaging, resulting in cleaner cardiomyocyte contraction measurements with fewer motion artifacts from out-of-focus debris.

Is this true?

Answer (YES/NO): YES